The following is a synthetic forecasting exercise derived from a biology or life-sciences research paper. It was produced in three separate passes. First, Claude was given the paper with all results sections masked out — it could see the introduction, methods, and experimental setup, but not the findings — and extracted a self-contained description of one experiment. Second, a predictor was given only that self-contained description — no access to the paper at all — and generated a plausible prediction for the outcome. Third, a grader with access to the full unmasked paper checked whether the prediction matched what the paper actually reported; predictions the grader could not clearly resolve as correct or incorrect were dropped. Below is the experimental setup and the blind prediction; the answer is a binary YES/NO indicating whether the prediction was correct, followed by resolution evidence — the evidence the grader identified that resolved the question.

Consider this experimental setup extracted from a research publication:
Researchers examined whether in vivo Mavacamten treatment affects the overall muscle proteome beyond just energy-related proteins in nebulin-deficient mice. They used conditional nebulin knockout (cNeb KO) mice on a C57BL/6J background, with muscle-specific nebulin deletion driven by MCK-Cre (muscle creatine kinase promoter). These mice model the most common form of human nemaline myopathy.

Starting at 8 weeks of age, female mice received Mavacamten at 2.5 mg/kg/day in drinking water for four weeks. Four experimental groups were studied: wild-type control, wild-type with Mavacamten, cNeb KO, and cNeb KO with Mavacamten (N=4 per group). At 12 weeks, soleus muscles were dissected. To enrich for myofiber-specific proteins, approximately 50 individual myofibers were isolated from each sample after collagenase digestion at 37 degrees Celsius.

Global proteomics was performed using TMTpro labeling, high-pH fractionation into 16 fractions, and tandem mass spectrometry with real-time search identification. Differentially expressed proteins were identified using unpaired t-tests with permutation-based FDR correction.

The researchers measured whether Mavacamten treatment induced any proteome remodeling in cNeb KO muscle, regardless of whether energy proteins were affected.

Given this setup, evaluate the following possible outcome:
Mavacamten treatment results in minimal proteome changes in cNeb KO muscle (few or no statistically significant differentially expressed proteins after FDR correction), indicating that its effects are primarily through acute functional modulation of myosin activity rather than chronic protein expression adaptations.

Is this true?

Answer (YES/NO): NO